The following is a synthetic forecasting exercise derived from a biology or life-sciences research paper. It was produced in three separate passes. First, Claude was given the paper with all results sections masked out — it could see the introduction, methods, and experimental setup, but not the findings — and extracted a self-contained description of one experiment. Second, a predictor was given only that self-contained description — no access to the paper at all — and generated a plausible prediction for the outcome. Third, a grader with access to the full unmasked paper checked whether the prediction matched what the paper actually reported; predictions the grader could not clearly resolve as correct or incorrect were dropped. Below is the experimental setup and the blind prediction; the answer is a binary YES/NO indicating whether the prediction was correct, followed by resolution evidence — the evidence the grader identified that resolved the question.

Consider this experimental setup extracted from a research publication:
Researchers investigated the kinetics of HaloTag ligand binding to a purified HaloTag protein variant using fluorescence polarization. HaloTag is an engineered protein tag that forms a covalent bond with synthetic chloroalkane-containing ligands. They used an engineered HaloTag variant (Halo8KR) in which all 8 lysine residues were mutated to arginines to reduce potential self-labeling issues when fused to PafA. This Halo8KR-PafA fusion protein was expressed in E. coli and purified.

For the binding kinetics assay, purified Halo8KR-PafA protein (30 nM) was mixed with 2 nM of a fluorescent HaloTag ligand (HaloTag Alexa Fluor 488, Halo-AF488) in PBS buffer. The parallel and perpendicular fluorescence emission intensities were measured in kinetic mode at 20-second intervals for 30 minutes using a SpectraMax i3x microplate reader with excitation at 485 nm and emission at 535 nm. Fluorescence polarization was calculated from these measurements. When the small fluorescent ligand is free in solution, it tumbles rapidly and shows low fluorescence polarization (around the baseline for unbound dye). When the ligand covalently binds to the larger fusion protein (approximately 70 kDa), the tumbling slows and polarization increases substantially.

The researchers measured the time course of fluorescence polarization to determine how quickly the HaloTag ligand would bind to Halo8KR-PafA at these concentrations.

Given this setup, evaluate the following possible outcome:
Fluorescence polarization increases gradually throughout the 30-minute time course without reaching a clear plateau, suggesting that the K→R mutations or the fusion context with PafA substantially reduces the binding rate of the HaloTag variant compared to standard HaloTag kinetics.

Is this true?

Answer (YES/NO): NO